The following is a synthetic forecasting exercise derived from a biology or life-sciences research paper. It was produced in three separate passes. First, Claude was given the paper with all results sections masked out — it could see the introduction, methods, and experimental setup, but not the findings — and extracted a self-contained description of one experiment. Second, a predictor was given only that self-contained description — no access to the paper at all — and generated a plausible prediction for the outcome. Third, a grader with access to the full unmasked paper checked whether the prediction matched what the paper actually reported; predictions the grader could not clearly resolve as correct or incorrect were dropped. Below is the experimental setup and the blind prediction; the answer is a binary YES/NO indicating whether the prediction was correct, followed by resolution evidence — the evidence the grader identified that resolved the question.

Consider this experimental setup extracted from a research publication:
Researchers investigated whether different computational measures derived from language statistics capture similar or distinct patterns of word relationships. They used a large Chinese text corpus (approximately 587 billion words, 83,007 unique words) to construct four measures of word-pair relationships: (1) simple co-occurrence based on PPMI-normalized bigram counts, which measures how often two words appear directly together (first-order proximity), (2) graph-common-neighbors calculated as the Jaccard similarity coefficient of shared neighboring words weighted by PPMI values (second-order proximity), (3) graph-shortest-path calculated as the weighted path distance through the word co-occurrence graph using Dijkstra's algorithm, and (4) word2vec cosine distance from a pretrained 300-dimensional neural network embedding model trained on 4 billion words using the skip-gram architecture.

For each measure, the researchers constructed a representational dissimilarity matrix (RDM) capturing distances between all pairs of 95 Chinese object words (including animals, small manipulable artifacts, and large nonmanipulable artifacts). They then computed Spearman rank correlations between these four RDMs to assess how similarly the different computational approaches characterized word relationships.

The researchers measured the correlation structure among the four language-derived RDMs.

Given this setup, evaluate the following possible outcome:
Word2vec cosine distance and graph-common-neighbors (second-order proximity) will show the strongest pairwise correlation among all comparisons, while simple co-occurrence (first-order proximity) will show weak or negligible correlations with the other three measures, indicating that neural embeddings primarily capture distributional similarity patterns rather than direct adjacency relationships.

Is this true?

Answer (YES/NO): NO